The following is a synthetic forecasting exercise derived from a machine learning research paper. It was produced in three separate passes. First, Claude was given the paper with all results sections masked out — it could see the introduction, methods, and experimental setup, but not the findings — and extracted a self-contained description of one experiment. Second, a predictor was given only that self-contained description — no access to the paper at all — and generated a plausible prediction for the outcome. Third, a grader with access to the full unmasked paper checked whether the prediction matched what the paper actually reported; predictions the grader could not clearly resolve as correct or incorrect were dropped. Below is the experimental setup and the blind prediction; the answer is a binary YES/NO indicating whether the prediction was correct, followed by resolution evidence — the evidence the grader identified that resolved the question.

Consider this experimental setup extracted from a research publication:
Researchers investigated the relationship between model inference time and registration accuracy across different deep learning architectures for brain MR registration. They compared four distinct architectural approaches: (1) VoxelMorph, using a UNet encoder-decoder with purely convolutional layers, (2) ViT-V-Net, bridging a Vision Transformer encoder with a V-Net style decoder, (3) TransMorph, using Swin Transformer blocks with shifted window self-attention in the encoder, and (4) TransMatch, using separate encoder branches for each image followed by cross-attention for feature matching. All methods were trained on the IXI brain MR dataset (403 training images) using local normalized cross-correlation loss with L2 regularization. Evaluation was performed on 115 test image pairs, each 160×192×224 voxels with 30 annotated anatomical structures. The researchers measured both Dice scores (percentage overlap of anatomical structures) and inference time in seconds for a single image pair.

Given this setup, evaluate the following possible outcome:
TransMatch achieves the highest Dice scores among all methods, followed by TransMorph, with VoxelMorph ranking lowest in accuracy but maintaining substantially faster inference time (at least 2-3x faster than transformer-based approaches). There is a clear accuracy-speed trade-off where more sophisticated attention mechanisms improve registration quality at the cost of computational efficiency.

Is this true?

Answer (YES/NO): NO